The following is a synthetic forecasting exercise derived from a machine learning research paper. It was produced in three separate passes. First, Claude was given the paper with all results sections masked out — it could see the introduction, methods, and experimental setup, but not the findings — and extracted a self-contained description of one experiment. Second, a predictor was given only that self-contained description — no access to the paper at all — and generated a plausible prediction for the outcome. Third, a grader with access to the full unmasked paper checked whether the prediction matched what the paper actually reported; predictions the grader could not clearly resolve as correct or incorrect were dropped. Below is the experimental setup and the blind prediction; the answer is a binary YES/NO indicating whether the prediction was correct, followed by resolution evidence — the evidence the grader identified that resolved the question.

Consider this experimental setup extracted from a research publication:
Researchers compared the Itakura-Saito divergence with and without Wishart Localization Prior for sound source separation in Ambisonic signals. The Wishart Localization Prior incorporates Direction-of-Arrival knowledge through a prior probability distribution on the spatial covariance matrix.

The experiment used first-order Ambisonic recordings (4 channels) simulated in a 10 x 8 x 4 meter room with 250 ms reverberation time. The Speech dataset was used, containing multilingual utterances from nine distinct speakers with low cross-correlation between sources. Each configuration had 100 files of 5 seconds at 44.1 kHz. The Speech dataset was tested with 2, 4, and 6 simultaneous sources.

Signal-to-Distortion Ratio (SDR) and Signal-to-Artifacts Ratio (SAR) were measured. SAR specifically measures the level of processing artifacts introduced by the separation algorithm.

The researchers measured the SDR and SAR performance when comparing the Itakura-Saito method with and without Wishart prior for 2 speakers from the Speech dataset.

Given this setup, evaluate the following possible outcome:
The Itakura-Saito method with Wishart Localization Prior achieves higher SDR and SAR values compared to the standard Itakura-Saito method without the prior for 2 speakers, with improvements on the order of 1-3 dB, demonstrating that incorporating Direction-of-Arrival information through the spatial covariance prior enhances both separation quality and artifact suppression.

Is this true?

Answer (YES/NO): NO